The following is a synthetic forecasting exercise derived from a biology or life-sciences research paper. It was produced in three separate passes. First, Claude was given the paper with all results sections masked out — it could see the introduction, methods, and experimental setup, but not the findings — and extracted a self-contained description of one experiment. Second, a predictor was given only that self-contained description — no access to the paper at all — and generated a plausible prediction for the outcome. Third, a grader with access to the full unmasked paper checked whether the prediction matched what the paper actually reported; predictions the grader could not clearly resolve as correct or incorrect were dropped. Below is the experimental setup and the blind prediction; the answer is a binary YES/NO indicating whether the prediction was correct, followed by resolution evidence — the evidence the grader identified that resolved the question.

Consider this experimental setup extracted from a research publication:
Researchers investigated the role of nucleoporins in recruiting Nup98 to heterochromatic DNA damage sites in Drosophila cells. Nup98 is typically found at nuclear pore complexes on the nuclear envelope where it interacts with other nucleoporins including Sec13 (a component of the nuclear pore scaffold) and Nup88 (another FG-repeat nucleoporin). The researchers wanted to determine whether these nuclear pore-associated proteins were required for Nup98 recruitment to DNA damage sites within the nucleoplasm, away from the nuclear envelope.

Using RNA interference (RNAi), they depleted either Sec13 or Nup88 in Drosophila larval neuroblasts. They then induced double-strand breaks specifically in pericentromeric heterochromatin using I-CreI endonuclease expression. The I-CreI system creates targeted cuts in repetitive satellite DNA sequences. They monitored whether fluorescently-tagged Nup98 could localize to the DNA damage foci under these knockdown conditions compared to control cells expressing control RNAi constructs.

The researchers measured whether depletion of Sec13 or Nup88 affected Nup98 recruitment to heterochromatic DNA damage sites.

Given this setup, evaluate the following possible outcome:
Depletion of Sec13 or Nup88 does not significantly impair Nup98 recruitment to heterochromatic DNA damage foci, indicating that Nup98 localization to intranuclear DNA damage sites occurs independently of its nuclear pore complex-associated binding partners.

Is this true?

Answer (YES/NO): NO